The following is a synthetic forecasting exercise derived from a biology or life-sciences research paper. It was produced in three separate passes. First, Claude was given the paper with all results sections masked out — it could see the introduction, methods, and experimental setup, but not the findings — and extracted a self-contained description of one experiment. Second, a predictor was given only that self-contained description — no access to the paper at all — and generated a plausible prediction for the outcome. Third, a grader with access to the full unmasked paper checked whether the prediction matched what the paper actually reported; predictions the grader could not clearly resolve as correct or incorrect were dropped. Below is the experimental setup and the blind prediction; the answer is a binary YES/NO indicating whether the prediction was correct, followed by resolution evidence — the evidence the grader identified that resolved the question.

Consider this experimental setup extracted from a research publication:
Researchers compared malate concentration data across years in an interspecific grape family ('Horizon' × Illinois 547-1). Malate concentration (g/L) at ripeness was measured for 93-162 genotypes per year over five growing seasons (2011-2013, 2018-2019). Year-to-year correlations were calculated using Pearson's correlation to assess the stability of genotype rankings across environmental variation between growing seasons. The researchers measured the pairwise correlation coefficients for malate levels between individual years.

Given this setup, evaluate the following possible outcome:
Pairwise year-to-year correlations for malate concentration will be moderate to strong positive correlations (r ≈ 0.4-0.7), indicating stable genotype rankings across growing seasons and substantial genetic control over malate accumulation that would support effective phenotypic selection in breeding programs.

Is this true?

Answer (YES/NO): NO